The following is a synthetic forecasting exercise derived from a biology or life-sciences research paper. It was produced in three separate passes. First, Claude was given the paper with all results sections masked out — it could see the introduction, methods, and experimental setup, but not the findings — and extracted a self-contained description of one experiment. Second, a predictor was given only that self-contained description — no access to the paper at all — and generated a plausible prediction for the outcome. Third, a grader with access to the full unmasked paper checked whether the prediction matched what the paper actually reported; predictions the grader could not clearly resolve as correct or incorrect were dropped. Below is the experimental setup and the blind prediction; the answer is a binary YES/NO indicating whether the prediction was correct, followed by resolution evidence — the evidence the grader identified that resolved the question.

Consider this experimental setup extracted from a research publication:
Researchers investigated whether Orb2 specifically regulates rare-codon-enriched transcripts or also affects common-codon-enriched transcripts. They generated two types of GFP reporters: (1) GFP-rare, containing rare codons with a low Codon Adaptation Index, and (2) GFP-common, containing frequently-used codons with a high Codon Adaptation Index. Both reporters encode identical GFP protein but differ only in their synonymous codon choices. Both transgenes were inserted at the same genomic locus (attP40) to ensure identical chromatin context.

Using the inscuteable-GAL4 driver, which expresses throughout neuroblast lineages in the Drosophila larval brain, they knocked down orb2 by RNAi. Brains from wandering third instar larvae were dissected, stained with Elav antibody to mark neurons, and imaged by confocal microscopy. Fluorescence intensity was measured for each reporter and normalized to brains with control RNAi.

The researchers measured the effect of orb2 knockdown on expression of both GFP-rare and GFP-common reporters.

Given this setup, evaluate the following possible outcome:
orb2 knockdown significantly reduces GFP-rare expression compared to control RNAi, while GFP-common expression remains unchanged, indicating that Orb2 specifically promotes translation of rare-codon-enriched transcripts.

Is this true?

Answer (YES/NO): YES